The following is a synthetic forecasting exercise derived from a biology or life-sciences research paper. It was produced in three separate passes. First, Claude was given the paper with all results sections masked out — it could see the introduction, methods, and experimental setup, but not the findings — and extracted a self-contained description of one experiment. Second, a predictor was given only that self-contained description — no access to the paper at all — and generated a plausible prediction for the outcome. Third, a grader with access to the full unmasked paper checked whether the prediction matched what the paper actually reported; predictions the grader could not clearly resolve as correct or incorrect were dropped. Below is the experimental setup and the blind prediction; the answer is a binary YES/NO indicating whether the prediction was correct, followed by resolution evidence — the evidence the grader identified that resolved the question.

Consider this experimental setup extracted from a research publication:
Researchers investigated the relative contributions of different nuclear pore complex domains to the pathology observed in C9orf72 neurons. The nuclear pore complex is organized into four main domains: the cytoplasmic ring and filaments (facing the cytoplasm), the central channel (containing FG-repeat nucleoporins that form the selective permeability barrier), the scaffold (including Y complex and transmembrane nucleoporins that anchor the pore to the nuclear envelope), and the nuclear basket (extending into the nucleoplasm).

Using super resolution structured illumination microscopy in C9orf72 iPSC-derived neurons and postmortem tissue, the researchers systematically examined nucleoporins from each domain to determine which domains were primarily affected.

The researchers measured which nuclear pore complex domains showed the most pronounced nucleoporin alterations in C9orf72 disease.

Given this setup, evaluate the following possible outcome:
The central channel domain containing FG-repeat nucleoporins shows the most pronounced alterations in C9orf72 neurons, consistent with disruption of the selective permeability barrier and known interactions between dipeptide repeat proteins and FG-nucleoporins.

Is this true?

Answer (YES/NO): NO